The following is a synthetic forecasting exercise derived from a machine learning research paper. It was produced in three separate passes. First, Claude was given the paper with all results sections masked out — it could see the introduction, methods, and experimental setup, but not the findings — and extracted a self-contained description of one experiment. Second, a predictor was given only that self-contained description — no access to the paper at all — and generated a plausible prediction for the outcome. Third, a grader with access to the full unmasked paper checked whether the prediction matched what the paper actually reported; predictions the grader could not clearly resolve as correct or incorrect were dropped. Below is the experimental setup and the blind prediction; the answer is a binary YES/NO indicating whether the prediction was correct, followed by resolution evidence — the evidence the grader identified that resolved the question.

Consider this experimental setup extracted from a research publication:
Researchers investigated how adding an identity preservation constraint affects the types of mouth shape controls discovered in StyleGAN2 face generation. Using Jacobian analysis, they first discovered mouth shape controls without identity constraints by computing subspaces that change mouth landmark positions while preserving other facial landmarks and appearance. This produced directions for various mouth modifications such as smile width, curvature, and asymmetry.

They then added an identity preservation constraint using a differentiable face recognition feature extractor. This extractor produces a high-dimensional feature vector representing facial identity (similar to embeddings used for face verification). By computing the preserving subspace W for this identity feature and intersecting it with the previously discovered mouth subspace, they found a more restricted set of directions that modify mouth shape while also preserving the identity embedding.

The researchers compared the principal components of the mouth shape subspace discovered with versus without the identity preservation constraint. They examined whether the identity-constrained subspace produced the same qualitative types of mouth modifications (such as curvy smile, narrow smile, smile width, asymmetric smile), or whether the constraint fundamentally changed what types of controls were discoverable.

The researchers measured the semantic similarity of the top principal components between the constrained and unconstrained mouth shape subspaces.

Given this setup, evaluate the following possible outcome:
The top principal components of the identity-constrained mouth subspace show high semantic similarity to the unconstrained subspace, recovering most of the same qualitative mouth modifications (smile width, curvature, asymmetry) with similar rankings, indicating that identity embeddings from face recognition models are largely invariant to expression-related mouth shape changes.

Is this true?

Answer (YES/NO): YES